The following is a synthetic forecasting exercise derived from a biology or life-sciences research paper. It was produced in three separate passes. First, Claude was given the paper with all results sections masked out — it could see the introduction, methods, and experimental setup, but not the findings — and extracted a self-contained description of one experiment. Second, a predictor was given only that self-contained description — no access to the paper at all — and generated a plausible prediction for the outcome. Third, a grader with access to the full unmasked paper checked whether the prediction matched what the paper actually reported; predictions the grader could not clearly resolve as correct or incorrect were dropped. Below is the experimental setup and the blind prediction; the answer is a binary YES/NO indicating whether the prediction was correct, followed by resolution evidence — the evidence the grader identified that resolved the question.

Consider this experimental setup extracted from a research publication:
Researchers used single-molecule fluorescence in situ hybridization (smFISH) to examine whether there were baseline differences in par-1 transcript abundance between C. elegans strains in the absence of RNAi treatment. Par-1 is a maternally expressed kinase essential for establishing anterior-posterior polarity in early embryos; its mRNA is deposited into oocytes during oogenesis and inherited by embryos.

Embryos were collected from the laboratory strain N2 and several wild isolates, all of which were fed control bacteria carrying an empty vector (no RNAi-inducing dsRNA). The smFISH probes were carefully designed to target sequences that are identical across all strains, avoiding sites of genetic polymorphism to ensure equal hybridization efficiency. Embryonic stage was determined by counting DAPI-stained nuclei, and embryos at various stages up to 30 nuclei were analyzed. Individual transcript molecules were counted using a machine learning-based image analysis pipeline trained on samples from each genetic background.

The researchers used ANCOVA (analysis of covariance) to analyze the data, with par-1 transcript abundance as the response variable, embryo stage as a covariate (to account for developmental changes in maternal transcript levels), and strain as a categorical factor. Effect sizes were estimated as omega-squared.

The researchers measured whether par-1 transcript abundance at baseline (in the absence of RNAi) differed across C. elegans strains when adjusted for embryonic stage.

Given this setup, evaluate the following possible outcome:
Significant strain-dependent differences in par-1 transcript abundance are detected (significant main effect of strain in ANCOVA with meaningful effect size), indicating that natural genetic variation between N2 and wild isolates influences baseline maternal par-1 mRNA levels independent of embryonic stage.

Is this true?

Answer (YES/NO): NO